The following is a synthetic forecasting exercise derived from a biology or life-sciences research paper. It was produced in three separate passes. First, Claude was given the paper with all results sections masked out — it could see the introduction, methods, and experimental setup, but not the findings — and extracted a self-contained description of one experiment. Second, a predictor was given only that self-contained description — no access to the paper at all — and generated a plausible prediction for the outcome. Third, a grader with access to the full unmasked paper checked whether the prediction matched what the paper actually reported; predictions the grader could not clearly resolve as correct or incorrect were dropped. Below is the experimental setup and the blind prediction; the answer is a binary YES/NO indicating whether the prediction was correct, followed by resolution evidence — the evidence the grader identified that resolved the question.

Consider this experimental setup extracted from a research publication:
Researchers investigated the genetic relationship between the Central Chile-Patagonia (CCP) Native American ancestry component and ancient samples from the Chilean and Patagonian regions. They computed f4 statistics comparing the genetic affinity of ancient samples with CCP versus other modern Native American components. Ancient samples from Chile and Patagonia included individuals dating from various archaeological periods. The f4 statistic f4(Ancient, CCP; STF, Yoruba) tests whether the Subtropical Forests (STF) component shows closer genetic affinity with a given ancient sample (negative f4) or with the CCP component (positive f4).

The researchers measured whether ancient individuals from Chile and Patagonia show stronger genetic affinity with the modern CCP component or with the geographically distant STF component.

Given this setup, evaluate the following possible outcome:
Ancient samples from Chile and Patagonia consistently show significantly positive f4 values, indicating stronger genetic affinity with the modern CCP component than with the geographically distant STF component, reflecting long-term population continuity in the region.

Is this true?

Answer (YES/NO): YES